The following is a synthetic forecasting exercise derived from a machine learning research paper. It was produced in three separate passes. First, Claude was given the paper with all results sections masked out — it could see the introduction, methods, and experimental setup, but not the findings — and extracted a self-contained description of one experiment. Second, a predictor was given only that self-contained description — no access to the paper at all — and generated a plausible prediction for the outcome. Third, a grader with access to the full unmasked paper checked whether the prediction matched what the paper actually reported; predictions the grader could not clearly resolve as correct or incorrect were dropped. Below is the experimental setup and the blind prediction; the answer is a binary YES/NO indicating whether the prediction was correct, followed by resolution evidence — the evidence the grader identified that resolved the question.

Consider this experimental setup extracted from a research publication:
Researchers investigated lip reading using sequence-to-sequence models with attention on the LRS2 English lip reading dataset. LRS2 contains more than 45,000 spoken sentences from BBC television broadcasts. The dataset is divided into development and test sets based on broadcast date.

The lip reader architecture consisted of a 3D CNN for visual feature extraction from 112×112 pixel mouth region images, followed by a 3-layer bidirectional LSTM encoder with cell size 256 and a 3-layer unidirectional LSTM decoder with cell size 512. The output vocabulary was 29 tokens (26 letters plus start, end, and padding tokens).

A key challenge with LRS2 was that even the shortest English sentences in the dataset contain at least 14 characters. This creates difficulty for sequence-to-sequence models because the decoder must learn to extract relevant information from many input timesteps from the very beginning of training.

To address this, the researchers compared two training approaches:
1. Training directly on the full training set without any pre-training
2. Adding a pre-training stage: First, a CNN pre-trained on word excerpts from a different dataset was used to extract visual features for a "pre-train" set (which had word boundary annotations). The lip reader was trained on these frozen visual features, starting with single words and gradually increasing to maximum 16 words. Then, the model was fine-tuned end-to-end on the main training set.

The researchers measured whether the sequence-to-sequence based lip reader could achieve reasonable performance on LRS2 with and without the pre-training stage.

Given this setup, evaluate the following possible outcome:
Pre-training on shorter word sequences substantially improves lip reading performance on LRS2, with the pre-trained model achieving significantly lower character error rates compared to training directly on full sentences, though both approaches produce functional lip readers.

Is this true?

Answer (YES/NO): NO